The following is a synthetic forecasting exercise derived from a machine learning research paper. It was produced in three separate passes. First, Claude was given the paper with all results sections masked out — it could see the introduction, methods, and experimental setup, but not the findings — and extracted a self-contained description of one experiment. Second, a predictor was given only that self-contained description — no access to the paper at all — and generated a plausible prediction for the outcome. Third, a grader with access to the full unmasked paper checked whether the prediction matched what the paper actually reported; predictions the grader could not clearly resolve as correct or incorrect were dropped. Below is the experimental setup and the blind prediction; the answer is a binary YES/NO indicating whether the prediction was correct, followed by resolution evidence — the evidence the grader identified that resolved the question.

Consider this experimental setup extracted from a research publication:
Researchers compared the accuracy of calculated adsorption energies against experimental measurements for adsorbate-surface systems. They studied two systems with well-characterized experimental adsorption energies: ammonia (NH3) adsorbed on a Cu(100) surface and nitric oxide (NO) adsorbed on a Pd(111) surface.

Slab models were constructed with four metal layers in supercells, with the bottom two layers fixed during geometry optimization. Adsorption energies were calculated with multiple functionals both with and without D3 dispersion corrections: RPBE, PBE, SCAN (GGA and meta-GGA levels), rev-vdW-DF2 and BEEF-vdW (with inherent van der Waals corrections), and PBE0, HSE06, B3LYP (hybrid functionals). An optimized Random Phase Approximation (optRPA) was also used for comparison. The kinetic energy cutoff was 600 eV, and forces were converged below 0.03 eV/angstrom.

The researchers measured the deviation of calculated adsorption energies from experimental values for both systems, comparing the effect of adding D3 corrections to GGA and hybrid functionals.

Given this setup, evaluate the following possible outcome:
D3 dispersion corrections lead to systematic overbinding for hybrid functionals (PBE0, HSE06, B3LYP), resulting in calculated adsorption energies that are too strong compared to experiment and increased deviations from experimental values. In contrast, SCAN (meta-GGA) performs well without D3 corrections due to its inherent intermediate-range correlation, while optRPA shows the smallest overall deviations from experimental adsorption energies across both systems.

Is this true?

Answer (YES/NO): NO